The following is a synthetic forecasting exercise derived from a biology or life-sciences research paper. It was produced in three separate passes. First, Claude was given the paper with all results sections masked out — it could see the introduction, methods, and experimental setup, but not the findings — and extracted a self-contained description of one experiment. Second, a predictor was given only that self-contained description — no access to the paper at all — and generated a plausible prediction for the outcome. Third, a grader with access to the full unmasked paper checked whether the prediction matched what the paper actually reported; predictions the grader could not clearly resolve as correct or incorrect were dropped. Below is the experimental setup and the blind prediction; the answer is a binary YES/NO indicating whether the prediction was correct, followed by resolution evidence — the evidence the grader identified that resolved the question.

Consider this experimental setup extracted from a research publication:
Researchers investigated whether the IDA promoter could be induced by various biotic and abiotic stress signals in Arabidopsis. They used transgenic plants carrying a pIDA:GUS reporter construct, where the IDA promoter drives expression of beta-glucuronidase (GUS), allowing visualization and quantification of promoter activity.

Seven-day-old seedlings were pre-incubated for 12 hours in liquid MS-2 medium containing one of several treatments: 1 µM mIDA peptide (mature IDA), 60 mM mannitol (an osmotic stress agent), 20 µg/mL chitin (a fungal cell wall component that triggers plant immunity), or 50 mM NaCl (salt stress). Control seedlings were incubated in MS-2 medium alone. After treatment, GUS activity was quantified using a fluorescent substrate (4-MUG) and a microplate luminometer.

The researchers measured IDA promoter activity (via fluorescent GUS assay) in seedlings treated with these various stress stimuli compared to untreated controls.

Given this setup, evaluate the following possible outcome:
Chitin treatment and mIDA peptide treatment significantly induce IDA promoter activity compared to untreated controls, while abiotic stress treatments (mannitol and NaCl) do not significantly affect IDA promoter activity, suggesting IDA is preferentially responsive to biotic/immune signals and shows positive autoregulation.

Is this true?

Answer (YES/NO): NO